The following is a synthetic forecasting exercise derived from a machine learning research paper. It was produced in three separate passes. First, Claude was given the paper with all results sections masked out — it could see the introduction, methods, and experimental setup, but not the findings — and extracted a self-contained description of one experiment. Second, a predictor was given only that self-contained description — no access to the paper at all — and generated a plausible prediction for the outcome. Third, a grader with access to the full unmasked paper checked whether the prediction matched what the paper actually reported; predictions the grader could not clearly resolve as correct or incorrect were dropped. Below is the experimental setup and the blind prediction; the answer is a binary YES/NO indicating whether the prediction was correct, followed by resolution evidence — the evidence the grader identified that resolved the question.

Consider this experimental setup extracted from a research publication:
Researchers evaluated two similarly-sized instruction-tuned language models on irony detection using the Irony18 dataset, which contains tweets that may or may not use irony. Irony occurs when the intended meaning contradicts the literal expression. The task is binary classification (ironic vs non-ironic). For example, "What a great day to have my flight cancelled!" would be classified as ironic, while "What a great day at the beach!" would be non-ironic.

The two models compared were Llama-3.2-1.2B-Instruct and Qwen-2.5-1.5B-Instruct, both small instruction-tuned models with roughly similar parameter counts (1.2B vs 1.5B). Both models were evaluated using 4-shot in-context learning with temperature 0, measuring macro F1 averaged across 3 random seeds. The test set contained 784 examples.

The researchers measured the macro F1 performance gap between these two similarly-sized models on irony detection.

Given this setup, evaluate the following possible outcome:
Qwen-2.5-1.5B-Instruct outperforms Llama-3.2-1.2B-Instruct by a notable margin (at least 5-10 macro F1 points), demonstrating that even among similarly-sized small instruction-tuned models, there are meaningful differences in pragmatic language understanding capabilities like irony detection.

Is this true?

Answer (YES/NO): YES